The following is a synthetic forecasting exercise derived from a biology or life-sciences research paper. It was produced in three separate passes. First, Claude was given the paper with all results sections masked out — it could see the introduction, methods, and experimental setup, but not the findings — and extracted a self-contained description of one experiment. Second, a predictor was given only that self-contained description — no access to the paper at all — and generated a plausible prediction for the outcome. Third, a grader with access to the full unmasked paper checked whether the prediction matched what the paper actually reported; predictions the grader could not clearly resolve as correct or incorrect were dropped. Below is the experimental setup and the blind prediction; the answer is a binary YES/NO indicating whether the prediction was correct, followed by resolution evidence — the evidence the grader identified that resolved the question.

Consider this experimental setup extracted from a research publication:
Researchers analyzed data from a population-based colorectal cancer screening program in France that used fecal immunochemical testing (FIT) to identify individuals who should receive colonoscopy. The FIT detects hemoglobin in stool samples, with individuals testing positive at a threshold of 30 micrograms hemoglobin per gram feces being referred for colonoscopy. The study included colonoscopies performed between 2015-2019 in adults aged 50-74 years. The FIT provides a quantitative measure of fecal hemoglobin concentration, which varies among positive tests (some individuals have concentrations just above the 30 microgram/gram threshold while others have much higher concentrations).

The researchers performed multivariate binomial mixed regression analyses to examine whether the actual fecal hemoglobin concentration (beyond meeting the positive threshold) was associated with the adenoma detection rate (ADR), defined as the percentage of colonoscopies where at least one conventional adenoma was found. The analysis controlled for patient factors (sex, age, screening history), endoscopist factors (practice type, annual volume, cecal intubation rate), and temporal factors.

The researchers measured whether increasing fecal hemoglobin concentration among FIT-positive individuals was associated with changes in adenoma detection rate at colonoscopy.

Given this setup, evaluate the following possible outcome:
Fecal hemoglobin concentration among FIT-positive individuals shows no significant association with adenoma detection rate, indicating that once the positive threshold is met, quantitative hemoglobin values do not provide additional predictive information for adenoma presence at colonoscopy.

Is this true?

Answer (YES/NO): NO